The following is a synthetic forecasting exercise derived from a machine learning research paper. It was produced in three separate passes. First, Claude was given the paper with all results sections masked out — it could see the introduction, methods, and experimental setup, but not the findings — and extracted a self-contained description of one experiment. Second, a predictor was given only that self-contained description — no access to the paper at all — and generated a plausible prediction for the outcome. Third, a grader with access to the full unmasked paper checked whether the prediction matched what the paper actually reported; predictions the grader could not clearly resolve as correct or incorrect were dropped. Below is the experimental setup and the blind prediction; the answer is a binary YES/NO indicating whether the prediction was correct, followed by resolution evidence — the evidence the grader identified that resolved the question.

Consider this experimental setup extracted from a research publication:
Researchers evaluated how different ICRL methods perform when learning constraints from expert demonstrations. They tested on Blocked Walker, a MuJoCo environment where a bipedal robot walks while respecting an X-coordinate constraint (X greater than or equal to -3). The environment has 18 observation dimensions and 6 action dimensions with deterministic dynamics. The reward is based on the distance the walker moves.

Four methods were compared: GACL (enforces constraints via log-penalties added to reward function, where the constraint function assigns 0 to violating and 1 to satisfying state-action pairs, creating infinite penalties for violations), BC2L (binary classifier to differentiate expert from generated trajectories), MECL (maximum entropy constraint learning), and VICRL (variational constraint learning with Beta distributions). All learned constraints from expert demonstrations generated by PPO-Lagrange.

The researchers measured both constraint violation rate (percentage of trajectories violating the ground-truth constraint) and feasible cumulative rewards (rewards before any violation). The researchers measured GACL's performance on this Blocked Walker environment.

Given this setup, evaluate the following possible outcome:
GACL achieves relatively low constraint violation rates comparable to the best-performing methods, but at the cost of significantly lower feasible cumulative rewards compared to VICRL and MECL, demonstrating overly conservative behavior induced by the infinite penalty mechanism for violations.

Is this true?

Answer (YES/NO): YES